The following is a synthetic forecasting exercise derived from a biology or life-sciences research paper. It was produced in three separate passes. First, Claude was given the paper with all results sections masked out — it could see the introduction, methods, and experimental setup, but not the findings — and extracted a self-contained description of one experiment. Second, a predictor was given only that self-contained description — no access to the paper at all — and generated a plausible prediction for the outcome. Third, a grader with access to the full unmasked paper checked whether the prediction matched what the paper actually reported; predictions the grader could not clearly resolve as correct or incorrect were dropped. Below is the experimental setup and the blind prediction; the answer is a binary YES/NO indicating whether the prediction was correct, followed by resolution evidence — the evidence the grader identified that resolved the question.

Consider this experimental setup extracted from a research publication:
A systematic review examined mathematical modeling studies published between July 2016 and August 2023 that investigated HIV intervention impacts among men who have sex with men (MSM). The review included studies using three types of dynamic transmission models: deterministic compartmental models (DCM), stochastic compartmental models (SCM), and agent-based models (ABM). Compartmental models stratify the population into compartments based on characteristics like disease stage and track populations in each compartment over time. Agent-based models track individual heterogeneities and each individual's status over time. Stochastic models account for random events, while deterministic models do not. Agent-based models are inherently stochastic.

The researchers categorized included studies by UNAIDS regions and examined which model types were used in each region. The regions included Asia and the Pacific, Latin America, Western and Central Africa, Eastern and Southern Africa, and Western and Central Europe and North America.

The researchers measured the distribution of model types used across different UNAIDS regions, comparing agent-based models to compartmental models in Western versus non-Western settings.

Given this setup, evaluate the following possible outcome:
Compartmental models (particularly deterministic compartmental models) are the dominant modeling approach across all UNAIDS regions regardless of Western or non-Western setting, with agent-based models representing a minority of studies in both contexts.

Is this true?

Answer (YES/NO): NO